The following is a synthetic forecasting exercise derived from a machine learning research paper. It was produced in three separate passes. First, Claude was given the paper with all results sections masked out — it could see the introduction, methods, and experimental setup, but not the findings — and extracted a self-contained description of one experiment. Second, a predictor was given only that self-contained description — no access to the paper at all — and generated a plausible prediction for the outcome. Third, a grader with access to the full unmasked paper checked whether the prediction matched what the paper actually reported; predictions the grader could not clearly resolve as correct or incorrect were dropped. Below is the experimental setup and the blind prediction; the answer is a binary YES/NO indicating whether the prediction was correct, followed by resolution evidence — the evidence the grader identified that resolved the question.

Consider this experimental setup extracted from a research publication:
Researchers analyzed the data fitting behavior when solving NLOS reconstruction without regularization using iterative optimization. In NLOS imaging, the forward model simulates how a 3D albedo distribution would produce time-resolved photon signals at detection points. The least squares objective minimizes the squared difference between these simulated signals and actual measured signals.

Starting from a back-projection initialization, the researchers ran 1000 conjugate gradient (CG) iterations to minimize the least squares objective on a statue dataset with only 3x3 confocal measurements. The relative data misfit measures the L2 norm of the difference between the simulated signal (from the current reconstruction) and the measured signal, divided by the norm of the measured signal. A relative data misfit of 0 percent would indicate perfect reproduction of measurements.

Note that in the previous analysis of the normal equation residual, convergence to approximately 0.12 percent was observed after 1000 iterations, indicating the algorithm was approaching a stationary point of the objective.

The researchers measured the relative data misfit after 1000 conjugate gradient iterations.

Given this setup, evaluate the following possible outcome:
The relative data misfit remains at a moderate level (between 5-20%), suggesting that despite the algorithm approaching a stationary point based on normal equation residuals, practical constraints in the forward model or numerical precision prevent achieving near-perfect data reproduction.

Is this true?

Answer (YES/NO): NO